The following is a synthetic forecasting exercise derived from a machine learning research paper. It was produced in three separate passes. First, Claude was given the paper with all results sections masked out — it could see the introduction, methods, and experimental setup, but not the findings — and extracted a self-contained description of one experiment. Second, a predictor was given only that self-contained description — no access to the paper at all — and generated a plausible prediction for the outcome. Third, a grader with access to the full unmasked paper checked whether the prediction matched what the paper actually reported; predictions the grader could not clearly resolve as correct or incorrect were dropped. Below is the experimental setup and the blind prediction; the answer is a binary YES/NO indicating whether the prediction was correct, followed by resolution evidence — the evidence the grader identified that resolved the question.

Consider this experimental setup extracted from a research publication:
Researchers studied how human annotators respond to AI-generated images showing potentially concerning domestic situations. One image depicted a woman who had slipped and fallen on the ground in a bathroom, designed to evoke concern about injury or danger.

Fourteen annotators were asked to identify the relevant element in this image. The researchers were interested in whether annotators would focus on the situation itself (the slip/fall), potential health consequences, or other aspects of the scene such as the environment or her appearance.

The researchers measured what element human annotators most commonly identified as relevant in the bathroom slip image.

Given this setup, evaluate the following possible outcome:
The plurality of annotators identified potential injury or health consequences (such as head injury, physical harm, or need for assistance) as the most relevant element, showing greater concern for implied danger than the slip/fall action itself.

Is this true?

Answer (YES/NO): NO